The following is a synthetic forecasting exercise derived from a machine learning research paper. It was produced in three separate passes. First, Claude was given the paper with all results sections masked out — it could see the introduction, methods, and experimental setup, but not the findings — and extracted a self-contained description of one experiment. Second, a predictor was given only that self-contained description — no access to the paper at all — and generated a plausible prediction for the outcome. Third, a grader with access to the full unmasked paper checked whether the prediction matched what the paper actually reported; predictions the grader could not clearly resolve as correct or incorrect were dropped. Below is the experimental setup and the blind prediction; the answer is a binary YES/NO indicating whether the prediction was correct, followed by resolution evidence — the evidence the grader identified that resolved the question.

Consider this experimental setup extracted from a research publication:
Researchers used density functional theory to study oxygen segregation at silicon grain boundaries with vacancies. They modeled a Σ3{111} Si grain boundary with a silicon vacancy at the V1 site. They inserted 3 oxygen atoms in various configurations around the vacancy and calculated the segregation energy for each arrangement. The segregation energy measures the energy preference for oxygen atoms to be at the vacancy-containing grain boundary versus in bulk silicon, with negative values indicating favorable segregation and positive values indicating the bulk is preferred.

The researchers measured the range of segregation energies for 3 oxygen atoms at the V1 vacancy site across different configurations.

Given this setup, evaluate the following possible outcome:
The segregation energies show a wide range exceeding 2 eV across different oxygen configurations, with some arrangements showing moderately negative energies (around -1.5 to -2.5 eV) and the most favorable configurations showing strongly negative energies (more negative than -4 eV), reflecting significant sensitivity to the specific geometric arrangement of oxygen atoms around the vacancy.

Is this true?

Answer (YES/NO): NO